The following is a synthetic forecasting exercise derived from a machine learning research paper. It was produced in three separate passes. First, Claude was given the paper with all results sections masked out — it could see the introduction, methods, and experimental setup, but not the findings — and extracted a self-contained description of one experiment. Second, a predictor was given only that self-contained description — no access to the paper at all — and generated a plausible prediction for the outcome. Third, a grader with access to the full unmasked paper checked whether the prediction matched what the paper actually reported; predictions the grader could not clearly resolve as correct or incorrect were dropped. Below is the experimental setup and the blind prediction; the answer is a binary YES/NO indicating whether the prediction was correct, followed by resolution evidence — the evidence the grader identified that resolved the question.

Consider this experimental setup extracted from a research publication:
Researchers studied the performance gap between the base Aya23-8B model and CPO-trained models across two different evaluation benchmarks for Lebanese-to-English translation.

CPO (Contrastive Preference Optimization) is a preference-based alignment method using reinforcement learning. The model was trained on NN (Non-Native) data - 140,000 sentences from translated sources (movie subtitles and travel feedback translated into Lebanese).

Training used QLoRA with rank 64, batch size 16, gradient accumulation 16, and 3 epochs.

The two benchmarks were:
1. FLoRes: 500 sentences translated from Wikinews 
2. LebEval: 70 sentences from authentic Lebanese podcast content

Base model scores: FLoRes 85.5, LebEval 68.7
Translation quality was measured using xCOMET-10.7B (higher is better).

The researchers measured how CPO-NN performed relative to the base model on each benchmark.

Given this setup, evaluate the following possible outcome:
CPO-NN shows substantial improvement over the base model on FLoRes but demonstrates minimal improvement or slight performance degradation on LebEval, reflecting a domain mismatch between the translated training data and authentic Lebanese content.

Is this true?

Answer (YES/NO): NO